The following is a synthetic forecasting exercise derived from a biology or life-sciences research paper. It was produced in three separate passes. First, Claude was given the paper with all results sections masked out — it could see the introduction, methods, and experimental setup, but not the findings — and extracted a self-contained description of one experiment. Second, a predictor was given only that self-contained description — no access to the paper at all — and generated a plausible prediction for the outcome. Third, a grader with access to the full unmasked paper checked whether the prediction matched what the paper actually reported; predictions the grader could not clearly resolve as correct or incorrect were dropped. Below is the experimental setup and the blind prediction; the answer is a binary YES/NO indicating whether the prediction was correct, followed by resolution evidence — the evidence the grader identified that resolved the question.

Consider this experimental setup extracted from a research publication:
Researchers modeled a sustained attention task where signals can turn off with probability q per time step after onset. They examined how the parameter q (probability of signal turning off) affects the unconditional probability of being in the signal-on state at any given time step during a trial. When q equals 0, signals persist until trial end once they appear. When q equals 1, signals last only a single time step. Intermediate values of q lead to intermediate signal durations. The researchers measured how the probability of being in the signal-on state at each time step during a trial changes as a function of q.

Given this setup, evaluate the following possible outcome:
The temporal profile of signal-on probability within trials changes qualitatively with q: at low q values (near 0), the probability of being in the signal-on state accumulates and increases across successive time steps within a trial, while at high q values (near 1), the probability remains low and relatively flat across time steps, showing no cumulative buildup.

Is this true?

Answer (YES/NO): YES